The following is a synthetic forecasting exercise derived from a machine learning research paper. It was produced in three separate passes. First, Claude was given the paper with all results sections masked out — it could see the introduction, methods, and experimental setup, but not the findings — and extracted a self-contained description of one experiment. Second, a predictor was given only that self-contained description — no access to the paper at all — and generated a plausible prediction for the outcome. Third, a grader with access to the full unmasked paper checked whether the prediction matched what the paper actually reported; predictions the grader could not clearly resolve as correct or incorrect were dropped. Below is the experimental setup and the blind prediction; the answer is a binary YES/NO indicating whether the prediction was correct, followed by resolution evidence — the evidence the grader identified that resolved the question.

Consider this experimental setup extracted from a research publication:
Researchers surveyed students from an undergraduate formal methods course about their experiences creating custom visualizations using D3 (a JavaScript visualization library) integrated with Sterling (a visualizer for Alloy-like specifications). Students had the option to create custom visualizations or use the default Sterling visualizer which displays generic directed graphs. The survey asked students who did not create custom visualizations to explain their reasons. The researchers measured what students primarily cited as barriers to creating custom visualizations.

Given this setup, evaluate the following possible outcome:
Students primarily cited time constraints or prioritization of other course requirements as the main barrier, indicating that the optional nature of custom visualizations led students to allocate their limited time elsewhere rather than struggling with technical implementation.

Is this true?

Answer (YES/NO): NO